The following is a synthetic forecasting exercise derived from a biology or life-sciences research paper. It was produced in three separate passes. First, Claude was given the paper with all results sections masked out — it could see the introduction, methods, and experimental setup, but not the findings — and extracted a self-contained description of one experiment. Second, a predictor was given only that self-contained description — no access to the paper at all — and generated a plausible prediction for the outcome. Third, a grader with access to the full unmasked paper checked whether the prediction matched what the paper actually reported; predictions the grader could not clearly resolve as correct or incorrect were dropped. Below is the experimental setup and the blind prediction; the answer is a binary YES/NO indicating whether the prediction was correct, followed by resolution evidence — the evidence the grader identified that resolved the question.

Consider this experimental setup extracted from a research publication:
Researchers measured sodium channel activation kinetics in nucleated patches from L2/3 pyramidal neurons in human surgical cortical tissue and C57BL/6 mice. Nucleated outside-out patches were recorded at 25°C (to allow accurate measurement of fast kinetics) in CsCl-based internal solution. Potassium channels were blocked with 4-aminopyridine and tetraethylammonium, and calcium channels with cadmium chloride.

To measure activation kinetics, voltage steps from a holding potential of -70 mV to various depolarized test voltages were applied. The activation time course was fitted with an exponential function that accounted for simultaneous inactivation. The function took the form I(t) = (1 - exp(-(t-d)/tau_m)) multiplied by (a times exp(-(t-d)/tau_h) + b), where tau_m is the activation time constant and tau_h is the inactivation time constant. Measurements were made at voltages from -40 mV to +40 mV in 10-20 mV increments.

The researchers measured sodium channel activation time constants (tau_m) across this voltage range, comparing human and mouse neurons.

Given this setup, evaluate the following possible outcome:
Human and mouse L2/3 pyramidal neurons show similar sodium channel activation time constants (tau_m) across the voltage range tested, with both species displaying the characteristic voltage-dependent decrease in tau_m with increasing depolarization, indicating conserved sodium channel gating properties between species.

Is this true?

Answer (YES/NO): NO